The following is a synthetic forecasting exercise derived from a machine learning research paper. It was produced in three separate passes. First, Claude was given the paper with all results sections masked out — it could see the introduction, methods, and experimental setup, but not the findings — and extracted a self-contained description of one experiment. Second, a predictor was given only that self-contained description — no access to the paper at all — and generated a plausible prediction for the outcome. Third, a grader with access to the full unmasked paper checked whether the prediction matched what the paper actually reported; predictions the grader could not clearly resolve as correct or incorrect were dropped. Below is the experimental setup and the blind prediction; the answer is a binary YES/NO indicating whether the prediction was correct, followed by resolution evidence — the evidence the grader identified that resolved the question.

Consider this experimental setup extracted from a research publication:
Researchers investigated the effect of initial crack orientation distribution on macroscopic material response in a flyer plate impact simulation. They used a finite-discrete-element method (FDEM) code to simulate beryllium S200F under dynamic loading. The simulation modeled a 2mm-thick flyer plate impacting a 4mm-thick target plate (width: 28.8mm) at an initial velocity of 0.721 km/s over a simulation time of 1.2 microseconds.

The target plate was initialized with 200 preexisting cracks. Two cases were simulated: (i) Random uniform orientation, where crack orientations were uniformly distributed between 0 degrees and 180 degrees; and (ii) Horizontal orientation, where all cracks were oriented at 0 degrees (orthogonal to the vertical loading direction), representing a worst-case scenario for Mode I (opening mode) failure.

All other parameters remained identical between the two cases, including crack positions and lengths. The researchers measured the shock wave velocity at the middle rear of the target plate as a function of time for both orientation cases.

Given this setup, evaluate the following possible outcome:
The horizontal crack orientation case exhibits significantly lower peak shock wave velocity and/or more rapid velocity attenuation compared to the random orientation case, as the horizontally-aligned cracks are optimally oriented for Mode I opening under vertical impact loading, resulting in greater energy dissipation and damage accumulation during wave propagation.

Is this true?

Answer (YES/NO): NO